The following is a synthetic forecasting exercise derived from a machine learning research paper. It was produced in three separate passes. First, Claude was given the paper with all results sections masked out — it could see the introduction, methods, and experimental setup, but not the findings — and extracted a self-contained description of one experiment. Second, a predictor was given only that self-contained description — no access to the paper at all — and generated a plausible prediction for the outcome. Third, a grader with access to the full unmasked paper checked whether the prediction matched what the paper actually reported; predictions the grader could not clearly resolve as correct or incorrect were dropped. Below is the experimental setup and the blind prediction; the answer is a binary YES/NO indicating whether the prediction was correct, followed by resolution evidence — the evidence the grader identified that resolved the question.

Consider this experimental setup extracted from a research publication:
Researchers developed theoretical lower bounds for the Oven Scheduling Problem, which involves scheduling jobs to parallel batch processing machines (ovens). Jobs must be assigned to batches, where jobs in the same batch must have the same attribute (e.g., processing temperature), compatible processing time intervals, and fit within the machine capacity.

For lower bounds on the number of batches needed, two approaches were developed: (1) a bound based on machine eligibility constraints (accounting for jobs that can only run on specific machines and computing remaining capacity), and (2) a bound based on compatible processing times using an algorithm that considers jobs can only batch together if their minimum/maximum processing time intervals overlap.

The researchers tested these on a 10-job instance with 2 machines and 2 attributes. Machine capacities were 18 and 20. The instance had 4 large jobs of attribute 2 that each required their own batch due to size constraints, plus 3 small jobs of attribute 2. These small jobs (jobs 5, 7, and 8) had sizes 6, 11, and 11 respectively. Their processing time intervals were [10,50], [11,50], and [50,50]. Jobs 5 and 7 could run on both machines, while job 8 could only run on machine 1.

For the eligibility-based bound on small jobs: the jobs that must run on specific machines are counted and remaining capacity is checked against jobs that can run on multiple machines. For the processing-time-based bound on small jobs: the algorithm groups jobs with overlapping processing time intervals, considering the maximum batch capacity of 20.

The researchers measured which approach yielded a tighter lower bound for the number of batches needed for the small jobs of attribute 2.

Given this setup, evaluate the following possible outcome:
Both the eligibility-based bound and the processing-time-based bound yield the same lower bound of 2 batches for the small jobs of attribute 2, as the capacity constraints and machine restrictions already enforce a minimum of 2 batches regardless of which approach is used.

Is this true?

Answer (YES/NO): YES